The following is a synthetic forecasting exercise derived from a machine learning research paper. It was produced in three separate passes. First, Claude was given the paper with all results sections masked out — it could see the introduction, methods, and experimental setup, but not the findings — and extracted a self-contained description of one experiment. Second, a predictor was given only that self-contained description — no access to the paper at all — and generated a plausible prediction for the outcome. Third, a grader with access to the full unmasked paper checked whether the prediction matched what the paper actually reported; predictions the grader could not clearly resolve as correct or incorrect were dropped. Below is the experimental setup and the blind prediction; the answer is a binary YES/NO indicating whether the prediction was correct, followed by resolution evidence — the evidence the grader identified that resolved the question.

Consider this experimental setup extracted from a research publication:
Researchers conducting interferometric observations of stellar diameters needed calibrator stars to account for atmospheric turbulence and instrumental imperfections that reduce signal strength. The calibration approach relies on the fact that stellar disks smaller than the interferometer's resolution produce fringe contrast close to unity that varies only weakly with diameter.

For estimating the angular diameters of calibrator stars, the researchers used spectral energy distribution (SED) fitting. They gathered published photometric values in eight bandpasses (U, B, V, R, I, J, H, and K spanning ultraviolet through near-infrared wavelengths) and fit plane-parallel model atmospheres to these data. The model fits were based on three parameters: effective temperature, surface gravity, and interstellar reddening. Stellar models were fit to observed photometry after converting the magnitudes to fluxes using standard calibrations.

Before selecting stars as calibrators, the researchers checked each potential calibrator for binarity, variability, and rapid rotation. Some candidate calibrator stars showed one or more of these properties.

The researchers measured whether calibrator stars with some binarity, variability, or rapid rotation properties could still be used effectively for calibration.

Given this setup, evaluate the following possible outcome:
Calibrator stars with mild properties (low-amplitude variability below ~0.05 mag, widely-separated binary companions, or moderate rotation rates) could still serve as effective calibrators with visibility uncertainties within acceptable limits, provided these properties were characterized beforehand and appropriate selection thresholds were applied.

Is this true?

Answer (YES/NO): YES